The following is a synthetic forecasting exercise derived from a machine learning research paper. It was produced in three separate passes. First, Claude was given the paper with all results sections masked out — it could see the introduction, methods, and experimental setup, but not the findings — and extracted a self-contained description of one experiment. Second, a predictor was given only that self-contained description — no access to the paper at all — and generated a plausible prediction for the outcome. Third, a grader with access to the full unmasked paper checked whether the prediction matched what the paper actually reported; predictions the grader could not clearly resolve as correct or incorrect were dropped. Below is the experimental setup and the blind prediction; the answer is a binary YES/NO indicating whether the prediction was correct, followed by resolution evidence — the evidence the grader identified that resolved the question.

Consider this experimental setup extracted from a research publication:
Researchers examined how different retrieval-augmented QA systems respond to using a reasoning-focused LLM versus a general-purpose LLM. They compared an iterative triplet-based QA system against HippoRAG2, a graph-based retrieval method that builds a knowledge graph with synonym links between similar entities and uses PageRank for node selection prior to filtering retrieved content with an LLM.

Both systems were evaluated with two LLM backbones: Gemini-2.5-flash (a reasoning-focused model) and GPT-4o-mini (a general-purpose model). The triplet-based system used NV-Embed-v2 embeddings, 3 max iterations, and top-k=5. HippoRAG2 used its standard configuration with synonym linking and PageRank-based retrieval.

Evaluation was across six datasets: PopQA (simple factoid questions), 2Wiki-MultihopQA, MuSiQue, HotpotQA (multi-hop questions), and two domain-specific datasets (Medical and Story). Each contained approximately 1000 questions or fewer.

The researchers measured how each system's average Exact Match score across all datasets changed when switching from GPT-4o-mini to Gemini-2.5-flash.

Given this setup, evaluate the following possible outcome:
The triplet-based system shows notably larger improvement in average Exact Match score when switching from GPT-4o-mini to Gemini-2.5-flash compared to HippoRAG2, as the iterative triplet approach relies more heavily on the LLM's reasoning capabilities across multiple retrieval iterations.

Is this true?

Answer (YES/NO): YES